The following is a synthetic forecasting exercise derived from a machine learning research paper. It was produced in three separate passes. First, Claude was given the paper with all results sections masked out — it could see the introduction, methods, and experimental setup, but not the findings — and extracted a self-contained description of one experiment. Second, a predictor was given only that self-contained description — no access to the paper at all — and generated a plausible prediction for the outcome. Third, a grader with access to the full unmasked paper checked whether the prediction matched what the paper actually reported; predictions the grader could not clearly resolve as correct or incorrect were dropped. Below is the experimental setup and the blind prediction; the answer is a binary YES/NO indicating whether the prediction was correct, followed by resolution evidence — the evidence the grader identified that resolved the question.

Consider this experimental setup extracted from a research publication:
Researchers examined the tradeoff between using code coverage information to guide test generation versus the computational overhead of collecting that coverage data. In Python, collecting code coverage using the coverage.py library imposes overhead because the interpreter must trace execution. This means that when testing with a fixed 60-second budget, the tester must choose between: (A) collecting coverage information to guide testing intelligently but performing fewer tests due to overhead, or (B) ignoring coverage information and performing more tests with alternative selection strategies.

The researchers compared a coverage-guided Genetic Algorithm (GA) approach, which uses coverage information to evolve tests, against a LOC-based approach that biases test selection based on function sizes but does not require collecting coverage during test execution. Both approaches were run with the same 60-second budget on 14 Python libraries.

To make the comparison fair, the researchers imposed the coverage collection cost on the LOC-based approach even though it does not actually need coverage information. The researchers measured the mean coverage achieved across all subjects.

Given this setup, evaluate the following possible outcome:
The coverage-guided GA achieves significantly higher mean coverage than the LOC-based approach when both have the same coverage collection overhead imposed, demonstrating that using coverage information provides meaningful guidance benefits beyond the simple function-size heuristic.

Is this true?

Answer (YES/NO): NO